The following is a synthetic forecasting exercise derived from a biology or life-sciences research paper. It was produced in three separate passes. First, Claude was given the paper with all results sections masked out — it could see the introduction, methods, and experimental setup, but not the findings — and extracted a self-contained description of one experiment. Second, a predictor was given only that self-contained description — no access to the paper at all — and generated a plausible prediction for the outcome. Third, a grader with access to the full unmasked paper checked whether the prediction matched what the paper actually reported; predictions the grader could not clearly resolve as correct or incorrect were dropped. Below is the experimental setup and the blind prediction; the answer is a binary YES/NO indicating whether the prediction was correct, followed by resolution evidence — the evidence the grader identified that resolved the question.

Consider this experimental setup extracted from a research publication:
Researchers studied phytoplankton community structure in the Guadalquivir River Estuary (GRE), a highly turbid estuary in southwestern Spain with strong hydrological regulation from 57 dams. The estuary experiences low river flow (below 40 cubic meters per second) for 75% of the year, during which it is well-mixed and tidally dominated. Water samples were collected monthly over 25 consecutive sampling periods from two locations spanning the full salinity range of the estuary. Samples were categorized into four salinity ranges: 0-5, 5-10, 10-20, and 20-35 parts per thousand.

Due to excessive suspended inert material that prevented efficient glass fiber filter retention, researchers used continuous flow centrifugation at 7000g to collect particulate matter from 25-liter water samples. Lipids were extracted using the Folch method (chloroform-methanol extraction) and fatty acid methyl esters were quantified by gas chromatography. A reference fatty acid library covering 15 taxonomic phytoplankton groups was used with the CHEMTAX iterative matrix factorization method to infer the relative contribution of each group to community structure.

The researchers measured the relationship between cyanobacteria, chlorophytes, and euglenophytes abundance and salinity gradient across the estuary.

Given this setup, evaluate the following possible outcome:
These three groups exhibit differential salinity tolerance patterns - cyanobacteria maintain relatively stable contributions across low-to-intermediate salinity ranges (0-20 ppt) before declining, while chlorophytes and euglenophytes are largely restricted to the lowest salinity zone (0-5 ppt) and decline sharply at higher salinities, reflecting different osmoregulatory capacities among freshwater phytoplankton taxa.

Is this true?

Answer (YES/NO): NO